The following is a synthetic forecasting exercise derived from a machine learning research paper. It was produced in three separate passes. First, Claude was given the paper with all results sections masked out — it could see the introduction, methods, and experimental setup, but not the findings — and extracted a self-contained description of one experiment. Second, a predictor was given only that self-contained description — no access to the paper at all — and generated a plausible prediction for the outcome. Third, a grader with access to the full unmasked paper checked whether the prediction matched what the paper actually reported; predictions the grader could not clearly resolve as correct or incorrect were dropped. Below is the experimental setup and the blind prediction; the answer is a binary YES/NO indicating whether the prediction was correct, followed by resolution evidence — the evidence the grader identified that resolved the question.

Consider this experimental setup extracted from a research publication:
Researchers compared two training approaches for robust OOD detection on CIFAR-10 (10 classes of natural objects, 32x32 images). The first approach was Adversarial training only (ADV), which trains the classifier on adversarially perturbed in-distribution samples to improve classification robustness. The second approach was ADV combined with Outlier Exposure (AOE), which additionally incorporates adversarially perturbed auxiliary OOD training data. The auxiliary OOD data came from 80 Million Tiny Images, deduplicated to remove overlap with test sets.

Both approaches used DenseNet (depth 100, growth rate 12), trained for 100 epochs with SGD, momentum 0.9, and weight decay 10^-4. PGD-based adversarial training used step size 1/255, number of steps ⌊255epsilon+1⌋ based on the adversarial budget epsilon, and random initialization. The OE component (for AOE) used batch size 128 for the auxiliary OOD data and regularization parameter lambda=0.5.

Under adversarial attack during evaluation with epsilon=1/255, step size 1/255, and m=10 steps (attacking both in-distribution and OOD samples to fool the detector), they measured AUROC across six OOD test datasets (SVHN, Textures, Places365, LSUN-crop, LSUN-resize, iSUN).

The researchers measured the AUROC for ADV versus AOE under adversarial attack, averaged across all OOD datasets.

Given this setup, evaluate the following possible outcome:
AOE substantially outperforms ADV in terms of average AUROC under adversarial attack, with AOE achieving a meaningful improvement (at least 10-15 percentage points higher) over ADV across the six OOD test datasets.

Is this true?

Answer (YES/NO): YES